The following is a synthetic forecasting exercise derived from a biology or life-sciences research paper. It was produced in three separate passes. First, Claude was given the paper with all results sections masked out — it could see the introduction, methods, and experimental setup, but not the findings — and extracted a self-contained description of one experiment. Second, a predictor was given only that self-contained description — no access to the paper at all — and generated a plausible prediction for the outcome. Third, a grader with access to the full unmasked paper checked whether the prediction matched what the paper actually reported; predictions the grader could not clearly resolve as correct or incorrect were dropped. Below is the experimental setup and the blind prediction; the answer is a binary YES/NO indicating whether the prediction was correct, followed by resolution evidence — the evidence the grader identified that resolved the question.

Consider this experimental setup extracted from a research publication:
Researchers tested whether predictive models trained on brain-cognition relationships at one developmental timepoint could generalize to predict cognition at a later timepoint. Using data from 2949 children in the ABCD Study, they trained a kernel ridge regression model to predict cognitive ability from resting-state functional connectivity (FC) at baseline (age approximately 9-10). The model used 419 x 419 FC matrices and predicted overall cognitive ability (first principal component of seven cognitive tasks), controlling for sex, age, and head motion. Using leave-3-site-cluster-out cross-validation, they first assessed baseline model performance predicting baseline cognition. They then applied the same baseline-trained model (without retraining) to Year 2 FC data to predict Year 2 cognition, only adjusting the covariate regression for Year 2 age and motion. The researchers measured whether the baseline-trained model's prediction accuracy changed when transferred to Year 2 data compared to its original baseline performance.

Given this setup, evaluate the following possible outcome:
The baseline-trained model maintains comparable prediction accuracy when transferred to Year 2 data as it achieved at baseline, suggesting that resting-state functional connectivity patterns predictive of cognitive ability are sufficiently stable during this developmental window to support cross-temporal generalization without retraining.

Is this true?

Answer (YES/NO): NO